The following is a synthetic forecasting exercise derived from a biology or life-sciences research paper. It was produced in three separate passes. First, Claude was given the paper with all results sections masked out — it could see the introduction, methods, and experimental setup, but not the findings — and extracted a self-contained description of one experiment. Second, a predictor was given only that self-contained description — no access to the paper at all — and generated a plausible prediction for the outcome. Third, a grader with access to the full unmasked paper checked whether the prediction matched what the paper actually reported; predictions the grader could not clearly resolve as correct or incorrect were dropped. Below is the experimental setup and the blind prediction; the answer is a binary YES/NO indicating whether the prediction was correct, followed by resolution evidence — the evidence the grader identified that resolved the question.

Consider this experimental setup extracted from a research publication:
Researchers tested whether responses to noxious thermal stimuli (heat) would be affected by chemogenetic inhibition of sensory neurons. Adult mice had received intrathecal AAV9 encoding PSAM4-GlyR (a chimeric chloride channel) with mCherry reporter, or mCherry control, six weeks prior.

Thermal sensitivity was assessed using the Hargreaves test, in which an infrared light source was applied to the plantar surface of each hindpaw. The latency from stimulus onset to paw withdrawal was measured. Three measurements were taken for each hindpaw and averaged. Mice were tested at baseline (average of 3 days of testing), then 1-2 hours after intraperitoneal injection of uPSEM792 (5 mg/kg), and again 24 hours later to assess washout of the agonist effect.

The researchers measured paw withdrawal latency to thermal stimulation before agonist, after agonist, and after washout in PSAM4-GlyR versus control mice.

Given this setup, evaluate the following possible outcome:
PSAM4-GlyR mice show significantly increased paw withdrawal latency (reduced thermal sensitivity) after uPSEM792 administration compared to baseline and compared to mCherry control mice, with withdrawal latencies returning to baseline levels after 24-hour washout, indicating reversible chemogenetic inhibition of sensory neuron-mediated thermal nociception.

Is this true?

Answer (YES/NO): YES